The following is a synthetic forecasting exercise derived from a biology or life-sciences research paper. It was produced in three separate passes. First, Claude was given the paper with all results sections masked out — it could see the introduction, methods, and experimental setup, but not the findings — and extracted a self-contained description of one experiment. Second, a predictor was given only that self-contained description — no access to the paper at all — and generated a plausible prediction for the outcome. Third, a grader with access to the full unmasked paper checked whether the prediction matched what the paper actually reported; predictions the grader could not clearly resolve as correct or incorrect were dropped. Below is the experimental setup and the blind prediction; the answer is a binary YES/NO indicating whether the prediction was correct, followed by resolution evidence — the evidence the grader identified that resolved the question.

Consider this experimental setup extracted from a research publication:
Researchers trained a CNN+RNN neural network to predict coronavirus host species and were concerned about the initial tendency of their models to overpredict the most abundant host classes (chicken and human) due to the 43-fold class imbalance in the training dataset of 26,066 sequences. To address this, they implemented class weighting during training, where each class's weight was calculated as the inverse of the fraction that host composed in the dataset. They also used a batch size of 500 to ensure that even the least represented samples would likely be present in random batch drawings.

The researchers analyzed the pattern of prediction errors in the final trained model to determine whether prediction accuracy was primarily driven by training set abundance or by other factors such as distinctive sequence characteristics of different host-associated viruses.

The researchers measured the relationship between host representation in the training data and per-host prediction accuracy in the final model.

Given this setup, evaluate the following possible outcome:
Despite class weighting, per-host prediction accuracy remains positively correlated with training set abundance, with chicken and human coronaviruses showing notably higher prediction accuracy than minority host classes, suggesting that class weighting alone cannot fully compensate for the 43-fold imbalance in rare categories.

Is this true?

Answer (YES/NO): NO